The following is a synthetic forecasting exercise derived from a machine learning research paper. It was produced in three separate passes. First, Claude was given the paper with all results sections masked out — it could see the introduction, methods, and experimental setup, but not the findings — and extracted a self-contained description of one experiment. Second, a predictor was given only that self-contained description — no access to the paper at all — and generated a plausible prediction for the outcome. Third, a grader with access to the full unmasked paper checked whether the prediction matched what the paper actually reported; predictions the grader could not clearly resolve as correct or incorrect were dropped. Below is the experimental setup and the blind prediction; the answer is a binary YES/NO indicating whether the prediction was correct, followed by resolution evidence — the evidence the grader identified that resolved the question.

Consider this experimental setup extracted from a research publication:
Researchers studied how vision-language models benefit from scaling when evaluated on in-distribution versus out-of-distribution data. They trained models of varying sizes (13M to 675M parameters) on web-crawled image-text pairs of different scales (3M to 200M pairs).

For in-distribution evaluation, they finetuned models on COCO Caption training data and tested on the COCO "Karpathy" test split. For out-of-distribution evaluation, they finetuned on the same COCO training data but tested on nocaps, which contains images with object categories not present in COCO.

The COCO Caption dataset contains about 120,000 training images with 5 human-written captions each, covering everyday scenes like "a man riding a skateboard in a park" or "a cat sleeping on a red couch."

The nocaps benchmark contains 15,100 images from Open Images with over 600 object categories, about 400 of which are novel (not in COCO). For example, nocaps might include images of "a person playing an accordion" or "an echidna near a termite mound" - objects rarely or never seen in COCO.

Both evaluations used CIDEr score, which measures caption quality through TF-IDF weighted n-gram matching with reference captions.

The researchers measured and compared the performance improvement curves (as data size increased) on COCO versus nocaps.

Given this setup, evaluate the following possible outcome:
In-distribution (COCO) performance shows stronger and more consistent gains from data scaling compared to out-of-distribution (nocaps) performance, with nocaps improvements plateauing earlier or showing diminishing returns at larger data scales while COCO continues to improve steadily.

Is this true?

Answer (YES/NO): NO